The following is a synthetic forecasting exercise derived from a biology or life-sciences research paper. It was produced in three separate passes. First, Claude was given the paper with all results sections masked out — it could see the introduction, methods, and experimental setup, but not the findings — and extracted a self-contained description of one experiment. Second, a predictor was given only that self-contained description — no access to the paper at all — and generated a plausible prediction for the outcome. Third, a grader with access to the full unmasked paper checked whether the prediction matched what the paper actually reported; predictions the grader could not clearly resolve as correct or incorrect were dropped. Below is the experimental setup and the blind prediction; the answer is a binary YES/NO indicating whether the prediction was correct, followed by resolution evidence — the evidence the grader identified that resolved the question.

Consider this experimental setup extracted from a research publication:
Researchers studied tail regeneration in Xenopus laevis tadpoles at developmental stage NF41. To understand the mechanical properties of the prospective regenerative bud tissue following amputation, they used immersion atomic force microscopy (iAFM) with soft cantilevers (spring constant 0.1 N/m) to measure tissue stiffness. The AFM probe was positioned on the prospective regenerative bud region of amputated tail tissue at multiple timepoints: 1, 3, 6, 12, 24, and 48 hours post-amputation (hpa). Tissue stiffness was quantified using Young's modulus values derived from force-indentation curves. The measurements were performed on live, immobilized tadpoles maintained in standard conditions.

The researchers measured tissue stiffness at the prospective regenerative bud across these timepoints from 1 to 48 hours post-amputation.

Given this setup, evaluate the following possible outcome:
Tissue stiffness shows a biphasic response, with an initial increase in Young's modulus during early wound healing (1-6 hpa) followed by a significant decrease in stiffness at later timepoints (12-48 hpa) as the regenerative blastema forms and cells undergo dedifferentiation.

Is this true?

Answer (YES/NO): NO